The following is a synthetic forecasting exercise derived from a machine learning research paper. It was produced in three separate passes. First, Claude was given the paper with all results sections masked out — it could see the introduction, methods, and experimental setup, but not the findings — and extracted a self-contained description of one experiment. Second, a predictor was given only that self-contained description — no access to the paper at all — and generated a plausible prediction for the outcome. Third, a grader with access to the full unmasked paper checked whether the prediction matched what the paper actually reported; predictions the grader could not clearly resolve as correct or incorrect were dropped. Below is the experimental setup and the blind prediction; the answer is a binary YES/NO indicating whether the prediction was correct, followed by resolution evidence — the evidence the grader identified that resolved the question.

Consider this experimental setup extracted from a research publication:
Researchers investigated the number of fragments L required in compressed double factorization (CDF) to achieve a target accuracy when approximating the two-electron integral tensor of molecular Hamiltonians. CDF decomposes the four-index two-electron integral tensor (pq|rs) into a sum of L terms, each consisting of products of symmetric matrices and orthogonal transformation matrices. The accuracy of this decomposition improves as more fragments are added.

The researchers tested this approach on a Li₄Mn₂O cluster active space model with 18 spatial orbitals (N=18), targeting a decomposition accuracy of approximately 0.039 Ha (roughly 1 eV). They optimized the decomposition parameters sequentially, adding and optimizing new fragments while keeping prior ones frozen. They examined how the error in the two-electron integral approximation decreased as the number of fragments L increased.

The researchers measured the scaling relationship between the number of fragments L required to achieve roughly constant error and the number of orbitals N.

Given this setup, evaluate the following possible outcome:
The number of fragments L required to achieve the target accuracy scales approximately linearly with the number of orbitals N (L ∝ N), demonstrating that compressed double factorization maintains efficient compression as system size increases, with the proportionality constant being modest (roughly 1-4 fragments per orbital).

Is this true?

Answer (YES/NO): YES